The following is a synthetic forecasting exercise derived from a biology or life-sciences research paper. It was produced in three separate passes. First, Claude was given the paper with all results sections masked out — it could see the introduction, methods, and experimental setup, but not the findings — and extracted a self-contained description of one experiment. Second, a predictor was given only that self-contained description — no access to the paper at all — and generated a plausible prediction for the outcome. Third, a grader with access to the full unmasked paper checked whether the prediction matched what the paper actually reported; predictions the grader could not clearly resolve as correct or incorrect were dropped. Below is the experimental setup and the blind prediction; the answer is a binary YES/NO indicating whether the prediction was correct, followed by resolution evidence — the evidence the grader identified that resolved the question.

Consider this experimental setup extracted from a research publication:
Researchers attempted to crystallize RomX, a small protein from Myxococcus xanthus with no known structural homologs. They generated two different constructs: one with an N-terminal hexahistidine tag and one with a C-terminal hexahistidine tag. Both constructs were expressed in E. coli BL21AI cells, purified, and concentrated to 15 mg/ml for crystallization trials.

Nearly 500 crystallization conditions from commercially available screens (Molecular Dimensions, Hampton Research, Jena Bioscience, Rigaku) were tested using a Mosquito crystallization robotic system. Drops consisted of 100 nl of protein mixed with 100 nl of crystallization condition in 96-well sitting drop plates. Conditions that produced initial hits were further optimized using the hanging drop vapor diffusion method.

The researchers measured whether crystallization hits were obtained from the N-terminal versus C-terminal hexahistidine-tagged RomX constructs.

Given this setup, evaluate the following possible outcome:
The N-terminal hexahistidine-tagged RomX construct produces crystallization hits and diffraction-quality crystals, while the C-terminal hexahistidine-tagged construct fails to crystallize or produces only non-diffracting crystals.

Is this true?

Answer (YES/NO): NO